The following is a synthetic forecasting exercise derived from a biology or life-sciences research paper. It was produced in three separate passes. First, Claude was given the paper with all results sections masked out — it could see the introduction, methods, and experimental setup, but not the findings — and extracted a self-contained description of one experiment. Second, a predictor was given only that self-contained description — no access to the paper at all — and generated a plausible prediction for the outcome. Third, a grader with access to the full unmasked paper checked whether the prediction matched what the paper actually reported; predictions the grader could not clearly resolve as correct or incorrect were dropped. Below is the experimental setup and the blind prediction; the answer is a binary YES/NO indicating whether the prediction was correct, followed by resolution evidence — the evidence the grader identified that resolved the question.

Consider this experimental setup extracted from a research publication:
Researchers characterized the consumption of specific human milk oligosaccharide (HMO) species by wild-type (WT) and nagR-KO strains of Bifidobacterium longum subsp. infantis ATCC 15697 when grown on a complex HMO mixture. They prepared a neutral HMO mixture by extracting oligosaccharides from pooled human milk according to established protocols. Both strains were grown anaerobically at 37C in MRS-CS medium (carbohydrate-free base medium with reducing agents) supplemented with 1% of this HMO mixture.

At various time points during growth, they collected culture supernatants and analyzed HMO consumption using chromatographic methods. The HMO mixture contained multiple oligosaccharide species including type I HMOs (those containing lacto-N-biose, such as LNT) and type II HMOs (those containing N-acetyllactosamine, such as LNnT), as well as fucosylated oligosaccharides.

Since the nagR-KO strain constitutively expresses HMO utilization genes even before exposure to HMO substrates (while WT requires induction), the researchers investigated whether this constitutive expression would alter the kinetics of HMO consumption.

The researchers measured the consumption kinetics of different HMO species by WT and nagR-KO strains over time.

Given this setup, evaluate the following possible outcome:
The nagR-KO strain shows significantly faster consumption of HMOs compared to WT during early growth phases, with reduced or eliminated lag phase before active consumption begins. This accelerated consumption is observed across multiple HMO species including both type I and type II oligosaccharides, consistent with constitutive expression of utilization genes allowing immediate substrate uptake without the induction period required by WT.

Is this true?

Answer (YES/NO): NO